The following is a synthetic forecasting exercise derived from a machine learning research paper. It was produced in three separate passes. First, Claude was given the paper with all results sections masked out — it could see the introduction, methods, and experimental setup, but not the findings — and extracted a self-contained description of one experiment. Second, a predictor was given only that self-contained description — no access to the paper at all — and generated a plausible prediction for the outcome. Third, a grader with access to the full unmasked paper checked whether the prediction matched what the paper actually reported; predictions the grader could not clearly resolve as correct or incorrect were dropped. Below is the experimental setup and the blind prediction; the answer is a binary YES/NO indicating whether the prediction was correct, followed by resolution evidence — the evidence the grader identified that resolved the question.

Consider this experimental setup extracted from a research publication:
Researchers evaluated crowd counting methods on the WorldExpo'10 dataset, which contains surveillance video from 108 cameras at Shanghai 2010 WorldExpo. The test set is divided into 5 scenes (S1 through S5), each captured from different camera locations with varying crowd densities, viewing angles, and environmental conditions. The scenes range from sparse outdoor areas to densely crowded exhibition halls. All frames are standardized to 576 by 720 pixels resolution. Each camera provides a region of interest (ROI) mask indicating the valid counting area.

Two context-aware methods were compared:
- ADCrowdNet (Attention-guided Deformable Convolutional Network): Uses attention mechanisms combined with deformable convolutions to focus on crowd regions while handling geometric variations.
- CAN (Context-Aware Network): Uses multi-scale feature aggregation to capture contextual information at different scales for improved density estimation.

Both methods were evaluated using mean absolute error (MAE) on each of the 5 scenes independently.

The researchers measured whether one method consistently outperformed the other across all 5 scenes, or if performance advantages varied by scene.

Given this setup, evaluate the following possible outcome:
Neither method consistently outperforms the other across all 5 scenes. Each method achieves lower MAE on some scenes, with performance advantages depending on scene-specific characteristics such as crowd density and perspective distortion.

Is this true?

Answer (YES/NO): YES